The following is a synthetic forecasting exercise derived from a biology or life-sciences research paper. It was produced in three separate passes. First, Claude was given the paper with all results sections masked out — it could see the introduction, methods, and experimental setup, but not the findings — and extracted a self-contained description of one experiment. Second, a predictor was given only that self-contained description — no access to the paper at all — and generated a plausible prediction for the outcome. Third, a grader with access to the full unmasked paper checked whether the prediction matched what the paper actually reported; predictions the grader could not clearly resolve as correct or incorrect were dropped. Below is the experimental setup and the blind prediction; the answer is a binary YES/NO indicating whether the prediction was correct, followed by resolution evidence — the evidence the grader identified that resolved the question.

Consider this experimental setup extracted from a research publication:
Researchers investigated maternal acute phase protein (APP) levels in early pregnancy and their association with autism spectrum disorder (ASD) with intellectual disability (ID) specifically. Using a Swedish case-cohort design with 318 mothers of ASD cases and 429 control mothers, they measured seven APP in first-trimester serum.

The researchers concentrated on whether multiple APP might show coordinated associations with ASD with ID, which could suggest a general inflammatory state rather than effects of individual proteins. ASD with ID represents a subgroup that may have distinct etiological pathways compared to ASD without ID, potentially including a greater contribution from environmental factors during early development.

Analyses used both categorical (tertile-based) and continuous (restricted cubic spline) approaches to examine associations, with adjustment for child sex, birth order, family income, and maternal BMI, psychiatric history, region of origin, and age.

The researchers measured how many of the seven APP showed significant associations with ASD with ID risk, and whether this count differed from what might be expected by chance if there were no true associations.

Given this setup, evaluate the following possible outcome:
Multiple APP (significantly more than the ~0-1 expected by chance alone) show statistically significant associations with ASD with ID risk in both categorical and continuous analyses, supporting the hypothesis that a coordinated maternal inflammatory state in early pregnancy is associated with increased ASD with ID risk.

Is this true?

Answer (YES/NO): NO